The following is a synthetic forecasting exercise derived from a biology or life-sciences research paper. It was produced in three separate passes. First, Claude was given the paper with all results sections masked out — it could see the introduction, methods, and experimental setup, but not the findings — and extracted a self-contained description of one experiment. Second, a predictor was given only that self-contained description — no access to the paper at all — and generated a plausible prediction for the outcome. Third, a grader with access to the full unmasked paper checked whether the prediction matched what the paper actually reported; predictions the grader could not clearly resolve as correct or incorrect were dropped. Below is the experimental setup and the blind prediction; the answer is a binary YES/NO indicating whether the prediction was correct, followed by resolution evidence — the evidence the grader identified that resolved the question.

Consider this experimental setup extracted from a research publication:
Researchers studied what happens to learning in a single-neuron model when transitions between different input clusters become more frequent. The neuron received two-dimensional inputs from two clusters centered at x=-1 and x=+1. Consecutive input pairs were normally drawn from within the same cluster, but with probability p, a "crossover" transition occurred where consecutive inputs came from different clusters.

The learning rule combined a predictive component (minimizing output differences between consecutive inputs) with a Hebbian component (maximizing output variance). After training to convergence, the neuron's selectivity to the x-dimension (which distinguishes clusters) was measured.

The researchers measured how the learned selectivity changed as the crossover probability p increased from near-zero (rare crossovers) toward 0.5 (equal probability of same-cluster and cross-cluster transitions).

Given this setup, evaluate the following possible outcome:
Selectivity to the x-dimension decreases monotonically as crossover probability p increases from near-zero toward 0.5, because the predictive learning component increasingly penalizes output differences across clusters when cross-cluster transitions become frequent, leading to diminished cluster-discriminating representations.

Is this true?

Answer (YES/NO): NO